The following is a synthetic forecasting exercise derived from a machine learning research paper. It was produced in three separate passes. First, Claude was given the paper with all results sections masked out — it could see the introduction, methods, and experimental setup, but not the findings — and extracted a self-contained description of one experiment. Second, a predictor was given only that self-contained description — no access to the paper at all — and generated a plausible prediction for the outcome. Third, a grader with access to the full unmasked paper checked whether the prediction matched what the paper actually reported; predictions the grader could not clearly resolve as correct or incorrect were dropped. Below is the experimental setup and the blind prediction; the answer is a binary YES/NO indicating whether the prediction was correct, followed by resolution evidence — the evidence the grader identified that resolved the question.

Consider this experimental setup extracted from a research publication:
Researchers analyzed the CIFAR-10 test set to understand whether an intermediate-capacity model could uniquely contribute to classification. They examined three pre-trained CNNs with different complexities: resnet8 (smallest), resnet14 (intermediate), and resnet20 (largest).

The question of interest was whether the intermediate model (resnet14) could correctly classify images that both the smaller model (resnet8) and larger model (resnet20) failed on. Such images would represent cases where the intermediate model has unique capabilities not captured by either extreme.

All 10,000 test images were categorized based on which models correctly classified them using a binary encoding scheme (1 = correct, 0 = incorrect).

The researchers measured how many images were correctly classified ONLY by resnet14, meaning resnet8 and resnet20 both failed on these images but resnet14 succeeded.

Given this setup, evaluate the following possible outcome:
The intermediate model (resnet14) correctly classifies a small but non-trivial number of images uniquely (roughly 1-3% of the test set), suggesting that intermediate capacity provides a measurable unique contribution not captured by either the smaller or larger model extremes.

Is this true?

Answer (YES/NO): YES